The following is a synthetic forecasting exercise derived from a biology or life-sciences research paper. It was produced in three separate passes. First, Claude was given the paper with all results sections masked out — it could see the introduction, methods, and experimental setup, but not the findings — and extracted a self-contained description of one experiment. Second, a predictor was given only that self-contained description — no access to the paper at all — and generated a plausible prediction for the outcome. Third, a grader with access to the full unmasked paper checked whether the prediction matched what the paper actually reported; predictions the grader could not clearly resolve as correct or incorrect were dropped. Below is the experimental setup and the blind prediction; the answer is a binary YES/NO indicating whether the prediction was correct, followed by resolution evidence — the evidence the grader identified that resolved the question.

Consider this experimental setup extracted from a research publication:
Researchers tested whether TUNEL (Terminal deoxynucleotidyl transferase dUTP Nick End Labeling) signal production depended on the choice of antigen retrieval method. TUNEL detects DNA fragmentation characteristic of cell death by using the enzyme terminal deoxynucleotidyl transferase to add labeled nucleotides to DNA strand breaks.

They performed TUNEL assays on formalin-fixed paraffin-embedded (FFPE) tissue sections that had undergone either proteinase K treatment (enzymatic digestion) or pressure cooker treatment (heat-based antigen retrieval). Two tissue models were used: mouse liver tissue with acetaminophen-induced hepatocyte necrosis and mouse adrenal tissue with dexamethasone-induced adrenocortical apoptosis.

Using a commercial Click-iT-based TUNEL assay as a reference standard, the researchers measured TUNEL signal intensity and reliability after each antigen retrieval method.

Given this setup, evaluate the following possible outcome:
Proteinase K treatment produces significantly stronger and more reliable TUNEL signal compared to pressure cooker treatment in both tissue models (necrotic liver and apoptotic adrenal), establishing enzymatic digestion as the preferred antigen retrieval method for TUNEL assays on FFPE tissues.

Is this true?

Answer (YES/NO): NO